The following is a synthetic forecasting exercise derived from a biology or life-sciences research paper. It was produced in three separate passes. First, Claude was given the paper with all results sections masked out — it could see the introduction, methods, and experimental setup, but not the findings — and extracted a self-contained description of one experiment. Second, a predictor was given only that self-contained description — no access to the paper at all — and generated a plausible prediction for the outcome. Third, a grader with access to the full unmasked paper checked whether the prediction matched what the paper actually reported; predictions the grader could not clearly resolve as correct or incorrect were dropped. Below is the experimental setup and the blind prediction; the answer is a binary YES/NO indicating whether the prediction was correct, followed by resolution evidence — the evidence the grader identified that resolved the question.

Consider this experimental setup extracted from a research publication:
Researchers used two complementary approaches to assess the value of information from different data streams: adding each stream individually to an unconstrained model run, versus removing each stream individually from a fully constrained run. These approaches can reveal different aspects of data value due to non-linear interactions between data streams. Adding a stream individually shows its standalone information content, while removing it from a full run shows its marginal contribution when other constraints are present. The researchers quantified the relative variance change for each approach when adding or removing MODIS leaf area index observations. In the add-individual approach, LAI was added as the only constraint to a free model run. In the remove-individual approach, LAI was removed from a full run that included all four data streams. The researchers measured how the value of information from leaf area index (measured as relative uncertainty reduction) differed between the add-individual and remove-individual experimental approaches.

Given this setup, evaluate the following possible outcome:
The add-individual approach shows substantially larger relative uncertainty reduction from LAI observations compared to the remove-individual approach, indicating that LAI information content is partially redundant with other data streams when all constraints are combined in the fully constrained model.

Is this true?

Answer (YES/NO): NO